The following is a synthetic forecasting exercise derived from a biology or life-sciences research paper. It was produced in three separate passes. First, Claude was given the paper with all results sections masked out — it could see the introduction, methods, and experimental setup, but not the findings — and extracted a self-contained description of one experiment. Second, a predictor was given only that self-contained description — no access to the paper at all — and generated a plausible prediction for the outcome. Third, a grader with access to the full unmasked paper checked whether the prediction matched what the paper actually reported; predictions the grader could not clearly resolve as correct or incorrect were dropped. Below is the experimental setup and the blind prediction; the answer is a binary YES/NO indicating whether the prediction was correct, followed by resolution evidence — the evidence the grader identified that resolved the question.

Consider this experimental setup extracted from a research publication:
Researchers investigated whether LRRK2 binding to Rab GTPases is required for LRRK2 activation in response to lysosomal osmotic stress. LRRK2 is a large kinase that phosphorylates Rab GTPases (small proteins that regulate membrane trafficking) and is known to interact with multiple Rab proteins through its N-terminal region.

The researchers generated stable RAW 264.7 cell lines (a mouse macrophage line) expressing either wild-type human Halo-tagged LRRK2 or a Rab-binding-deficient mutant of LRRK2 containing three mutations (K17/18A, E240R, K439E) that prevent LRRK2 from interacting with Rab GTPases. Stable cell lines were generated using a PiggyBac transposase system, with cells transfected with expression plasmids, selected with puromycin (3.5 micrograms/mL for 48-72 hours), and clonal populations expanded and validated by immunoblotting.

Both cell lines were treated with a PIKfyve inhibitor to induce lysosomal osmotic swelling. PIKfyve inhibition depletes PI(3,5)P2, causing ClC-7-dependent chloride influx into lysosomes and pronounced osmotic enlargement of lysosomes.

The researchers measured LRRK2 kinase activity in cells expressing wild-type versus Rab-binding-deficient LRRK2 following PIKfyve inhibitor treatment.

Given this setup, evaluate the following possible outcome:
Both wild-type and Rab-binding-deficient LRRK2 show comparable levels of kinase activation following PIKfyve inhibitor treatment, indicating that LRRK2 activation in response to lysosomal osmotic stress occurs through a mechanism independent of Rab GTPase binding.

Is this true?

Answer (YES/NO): NO